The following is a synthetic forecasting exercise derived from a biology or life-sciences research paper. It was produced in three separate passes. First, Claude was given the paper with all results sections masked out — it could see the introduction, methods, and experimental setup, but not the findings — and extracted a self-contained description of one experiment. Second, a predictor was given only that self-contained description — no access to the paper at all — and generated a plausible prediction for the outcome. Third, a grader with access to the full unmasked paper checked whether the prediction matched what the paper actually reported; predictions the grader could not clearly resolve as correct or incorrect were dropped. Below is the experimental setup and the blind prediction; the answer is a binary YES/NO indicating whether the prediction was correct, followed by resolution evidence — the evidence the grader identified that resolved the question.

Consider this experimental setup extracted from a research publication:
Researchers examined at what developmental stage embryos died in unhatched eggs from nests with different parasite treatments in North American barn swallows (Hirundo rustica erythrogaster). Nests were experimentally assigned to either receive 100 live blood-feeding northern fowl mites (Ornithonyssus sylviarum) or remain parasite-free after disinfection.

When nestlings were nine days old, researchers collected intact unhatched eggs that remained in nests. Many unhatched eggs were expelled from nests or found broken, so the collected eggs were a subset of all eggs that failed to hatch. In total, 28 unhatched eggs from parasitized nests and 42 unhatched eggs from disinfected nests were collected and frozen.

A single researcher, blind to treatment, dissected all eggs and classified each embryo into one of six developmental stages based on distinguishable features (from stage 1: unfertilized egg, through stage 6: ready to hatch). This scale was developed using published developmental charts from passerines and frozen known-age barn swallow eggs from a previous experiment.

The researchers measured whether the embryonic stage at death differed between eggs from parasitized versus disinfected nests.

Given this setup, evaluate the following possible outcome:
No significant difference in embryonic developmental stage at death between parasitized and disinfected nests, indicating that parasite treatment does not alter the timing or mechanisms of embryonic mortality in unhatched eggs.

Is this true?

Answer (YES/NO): YES